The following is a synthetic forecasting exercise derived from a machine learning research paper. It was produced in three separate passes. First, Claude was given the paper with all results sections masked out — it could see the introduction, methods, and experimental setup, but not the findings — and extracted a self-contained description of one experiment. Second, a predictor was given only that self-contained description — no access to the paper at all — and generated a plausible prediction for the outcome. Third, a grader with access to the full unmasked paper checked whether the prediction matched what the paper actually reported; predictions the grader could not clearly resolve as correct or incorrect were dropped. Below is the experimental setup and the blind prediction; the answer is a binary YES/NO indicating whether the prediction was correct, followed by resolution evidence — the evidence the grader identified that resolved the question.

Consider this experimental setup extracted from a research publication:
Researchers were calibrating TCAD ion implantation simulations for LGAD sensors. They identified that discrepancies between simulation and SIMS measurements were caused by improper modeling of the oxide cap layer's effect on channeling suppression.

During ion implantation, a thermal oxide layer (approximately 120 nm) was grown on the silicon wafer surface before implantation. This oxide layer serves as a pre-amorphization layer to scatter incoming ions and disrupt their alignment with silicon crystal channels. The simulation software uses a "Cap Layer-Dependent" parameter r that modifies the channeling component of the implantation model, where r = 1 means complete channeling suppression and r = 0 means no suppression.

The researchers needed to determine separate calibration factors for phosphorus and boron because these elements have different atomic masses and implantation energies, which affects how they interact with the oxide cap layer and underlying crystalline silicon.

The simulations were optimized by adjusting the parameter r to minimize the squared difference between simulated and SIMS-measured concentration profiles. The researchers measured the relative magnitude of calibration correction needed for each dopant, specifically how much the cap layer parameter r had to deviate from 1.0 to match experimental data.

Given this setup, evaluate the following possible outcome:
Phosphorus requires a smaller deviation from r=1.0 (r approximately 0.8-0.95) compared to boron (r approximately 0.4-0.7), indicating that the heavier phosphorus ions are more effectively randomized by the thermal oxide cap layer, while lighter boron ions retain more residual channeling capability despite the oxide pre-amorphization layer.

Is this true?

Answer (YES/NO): NO